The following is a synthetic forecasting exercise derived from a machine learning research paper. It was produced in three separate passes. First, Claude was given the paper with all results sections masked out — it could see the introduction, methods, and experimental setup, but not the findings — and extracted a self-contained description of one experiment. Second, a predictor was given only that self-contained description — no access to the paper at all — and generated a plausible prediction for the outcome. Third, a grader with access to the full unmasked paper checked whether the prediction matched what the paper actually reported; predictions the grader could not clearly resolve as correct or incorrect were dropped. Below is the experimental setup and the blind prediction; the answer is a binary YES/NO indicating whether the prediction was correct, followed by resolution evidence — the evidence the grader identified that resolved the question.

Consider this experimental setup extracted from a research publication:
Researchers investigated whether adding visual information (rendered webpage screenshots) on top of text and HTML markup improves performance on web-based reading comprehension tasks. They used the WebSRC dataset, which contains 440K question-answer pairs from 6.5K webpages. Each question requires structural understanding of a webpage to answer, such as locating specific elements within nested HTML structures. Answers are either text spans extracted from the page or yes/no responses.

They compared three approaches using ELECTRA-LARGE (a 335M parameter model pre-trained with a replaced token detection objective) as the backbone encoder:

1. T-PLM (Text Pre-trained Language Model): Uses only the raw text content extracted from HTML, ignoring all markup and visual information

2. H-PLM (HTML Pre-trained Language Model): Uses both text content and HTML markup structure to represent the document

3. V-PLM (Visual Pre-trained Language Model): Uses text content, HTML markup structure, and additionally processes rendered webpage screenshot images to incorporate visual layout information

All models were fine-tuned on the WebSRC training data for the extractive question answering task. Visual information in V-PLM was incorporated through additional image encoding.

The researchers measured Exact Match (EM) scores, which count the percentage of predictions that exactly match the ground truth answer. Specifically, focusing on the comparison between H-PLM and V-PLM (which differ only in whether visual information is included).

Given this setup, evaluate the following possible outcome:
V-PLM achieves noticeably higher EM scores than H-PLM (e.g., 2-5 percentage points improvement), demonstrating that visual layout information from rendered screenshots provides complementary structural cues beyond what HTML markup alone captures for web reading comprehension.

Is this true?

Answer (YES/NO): YES